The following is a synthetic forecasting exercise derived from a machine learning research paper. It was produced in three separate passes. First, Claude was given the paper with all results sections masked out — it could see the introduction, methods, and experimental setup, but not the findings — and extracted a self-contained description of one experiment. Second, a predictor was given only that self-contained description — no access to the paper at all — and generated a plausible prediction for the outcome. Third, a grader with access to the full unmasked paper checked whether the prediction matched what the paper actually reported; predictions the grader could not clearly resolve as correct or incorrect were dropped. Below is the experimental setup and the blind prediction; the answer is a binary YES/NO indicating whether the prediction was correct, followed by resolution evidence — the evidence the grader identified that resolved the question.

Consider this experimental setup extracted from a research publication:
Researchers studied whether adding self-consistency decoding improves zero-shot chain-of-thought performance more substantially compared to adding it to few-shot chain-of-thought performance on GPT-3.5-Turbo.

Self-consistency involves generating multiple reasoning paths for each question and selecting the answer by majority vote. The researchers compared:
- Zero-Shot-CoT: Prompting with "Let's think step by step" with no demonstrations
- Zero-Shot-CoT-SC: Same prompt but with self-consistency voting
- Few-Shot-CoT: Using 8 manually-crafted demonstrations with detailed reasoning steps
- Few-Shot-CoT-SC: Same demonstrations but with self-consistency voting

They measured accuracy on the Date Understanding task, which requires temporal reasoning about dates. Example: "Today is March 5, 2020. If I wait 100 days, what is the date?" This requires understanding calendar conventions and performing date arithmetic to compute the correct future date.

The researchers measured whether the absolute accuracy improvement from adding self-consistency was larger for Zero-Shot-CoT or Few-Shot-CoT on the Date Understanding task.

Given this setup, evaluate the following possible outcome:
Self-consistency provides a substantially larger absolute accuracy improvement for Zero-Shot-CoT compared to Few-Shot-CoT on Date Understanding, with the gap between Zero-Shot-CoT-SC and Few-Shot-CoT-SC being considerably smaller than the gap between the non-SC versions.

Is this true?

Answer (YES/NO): YES